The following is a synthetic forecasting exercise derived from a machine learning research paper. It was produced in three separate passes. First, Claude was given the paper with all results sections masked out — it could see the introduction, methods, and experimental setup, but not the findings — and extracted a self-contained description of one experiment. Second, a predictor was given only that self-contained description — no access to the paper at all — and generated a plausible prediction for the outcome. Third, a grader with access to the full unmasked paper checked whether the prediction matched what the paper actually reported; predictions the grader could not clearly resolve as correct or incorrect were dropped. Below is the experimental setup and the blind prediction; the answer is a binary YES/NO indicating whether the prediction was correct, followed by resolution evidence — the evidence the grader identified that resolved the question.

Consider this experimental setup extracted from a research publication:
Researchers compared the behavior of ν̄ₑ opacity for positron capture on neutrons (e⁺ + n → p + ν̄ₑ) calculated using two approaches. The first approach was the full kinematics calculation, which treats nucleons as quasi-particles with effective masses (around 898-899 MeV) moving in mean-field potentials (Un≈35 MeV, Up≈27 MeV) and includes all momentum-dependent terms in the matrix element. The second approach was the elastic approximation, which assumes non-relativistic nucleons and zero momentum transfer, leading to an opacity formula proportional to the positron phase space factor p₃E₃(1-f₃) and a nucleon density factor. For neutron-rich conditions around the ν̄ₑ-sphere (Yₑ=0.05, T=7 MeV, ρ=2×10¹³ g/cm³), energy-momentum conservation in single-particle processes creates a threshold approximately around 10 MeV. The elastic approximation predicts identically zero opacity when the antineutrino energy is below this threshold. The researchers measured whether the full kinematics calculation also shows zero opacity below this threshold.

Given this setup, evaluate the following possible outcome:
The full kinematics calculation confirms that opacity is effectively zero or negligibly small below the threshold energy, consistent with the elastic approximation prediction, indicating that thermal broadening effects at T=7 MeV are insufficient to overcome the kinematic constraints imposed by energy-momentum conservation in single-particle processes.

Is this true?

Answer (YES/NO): NO